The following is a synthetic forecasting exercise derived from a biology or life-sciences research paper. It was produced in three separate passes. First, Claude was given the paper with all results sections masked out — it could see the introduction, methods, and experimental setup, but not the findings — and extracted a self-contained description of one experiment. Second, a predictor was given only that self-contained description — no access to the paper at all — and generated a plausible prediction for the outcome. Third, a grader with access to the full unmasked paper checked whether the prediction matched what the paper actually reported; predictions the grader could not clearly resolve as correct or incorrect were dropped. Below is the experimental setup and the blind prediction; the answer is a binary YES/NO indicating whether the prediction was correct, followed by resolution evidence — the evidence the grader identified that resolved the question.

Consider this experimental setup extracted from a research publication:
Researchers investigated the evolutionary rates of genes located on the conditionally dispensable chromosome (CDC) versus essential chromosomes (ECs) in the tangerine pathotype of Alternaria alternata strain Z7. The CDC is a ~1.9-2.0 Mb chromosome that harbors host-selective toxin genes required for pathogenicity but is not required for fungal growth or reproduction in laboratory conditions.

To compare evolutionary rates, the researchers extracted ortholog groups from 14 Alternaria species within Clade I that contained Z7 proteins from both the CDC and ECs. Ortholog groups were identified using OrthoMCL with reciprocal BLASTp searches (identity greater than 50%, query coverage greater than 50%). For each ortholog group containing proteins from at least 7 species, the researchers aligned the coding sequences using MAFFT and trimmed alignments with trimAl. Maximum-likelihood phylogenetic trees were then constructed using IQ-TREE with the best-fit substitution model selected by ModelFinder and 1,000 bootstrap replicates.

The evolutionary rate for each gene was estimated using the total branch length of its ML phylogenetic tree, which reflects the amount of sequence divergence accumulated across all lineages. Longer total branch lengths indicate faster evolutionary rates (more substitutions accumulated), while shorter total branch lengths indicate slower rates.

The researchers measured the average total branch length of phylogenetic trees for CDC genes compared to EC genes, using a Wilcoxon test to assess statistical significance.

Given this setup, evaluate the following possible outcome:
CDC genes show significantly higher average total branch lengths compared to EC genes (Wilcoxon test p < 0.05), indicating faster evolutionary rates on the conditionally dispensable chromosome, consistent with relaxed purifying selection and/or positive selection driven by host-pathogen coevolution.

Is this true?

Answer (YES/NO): YES